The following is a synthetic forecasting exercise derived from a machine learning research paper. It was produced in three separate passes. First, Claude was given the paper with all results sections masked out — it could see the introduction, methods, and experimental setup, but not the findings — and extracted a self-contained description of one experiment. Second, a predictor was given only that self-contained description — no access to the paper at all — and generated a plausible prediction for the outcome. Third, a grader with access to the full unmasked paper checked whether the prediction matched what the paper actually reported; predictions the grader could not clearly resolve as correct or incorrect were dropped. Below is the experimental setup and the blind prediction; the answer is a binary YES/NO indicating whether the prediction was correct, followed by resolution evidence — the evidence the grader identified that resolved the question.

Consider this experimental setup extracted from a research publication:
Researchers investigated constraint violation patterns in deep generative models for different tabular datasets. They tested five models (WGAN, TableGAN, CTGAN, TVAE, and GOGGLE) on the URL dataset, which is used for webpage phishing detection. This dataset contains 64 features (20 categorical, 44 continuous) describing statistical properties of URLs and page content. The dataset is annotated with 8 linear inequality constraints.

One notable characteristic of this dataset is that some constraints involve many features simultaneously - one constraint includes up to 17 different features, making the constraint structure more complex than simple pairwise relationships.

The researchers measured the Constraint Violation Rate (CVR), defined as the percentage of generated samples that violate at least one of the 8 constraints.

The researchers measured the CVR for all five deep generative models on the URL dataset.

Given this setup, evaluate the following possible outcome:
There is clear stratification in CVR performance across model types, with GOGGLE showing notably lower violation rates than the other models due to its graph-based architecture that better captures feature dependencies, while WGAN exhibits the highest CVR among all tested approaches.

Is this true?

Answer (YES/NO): NO